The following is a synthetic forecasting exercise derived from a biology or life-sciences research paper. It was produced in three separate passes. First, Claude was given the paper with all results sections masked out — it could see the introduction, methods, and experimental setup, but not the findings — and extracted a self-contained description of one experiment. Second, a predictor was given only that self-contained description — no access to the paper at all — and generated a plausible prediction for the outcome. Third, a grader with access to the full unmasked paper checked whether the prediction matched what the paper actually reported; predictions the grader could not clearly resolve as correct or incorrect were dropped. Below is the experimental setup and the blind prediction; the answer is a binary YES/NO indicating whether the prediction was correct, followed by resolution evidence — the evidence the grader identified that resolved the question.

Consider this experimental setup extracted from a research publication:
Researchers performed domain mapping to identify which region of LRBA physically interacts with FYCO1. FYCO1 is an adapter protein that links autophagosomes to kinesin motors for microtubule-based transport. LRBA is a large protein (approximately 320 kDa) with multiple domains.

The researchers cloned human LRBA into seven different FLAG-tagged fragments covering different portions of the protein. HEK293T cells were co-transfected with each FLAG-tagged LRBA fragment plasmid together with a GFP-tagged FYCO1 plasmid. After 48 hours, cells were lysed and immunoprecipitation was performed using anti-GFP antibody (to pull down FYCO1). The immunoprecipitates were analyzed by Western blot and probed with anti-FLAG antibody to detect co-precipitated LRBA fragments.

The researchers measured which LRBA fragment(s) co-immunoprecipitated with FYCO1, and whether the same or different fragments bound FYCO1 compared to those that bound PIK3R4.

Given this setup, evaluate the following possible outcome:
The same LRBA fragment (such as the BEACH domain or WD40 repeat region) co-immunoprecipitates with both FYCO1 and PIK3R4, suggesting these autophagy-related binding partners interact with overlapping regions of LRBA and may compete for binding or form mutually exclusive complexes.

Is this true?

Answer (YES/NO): NO